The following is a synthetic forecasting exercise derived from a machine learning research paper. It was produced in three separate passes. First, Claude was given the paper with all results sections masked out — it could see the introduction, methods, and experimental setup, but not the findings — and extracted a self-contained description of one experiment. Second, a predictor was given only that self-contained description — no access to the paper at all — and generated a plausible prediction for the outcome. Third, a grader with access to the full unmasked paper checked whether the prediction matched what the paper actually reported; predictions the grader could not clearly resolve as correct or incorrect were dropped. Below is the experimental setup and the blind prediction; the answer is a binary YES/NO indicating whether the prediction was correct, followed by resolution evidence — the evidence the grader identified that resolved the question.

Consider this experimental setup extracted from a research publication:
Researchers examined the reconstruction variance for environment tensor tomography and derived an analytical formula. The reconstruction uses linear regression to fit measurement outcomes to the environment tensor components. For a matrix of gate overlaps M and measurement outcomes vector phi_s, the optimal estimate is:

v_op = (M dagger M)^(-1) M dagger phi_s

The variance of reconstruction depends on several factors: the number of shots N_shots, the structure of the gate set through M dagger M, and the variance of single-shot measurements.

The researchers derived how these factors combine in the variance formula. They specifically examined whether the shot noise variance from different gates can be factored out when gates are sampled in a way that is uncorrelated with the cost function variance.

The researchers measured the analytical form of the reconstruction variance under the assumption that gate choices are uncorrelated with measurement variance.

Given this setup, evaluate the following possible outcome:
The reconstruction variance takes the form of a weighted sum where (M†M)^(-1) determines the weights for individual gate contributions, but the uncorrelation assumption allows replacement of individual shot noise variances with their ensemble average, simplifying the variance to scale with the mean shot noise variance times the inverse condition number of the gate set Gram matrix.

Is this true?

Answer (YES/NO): NO